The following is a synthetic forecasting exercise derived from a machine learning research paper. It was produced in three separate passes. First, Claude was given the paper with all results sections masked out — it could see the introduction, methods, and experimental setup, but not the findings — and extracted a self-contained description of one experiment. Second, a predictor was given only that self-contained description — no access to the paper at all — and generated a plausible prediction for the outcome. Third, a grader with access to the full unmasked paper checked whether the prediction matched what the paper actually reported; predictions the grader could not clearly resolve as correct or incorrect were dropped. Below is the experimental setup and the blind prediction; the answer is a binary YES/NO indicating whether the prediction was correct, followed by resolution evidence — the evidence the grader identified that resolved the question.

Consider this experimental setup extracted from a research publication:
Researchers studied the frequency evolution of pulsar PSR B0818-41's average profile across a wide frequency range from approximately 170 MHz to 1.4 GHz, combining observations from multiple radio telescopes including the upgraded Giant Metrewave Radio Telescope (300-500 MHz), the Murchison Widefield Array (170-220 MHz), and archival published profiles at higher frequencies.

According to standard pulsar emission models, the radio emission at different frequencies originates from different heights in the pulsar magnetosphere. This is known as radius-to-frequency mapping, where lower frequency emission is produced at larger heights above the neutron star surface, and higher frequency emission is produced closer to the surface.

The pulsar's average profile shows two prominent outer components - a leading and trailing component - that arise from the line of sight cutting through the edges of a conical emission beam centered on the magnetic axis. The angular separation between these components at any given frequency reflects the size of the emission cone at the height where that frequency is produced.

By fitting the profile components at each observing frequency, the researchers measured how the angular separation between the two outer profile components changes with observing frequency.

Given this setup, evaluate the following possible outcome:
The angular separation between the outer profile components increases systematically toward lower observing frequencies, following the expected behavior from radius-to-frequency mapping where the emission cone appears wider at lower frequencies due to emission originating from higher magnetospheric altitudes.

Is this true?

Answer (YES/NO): YES